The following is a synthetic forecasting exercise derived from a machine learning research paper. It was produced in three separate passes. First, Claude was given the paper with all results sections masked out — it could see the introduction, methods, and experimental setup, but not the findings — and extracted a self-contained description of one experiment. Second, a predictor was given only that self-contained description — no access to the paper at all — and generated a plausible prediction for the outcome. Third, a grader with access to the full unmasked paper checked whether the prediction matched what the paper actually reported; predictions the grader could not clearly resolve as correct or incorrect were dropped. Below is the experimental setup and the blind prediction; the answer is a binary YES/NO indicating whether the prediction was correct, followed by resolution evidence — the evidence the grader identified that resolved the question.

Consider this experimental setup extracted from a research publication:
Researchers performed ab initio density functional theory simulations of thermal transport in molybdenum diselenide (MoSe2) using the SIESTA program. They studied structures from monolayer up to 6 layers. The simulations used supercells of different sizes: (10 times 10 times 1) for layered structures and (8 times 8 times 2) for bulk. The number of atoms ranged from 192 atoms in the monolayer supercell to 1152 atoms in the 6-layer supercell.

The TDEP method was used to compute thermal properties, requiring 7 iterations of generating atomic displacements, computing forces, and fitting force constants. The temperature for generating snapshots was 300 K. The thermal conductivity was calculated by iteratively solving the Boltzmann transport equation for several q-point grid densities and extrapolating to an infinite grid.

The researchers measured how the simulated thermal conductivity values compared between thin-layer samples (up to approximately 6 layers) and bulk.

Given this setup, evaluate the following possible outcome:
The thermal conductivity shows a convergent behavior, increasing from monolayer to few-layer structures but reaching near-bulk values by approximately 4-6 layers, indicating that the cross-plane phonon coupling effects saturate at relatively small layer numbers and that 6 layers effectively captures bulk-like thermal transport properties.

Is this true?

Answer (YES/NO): NO